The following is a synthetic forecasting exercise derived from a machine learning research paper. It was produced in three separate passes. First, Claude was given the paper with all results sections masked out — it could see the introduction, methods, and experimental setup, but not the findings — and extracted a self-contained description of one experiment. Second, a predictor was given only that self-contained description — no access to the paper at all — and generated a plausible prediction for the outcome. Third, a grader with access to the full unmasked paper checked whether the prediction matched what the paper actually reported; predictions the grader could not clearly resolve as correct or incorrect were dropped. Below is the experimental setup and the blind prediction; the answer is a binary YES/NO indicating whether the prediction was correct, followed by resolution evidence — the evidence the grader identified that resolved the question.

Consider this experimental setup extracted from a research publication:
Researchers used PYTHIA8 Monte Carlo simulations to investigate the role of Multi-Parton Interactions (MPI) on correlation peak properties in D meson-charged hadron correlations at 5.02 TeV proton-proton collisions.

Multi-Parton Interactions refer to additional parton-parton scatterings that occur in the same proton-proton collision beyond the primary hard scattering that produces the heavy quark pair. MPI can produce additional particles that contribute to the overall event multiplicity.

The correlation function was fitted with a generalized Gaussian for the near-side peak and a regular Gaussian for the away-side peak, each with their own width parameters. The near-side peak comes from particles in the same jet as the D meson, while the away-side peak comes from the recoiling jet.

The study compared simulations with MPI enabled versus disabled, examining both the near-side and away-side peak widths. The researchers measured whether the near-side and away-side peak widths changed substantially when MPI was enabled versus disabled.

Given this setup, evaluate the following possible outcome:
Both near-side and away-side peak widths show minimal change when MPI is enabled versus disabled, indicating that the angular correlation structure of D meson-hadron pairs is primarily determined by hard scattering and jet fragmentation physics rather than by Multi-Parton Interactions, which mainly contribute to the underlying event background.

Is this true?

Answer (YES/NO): NO